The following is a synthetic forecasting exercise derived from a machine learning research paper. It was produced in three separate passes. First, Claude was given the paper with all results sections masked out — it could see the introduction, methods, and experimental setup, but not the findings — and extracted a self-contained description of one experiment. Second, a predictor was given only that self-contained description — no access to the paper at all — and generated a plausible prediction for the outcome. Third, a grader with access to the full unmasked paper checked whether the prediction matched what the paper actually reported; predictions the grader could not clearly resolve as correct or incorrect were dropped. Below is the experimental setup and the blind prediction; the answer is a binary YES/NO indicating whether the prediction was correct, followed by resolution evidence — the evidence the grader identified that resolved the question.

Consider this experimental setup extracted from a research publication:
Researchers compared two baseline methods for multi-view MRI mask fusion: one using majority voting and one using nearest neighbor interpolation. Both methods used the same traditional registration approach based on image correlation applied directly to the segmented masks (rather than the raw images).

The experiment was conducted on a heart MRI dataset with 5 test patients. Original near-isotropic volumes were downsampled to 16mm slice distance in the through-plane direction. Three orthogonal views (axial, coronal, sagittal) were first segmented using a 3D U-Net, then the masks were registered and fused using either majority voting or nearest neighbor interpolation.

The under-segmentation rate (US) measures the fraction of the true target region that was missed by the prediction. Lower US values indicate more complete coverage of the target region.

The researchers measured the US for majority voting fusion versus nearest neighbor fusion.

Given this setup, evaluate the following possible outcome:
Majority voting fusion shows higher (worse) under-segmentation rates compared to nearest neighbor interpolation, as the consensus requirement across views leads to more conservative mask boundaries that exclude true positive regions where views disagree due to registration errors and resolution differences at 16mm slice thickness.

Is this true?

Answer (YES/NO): NO